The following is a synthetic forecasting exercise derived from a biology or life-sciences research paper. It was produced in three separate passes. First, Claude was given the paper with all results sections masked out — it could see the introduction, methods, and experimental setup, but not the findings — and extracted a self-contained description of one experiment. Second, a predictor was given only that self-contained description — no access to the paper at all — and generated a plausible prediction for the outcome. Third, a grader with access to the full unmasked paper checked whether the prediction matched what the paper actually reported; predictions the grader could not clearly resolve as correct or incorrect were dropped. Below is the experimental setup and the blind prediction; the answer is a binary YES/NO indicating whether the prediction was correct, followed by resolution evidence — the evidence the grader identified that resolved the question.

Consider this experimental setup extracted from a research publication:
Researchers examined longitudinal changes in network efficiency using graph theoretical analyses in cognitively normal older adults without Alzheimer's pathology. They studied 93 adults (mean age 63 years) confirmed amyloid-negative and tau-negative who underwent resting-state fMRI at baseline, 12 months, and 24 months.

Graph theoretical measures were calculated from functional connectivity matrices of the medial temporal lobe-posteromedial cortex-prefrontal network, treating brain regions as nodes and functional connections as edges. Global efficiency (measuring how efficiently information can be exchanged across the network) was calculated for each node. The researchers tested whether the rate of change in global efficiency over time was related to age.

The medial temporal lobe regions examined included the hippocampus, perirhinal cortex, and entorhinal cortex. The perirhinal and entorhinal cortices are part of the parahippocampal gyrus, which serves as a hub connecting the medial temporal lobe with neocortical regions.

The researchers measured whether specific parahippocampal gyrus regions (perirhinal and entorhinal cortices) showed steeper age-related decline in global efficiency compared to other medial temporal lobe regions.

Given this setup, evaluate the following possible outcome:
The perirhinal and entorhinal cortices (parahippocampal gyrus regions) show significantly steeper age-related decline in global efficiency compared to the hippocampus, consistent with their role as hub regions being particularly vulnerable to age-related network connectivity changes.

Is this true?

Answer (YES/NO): YES